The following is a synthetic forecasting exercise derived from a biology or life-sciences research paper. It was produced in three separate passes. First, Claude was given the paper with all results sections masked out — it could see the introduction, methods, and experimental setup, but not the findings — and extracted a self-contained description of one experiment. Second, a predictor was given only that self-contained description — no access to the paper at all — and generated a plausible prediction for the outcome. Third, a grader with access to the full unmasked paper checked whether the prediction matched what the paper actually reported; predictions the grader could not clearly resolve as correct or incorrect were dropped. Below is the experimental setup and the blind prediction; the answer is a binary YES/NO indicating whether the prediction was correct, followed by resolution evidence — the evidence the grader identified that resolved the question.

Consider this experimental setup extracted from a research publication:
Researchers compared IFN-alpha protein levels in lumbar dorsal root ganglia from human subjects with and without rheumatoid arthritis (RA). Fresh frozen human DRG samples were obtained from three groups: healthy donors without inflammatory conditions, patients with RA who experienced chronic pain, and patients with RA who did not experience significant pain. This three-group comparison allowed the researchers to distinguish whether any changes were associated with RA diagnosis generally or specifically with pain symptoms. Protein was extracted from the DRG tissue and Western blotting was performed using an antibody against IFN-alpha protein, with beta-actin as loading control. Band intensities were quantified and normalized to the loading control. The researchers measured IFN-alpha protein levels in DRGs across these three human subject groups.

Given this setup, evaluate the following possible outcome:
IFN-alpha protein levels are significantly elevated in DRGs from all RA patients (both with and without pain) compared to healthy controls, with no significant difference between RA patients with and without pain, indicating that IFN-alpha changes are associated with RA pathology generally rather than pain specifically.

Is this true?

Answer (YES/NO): NO